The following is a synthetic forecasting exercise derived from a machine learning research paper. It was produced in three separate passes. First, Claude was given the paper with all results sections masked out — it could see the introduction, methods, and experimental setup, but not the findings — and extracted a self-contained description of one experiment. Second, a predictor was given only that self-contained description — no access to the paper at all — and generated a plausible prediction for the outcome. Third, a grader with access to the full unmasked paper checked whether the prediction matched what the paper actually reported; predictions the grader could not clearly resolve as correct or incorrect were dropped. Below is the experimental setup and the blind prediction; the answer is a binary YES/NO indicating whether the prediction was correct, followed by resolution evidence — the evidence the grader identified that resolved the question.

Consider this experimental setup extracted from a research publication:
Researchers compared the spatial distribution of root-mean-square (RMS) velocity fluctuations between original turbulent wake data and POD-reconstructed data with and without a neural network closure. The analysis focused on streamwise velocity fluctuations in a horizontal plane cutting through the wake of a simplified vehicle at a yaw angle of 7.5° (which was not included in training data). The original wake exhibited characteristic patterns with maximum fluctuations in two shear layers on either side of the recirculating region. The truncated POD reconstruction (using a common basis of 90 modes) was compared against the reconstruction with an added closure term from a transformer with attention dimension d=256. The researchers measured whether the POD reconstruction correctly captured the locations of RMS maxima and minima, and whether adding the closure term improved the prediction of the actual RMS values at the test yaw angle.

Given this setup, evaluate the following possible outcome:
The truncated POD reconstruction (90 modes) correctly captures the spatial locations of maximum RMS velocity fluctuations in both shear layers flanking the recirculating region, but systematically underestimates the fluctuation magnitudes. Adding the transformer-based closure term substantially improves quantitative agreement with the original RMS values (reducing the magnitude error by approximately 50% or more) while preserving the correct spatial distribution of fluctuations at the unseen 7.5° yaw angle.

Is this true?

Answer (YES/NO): YES